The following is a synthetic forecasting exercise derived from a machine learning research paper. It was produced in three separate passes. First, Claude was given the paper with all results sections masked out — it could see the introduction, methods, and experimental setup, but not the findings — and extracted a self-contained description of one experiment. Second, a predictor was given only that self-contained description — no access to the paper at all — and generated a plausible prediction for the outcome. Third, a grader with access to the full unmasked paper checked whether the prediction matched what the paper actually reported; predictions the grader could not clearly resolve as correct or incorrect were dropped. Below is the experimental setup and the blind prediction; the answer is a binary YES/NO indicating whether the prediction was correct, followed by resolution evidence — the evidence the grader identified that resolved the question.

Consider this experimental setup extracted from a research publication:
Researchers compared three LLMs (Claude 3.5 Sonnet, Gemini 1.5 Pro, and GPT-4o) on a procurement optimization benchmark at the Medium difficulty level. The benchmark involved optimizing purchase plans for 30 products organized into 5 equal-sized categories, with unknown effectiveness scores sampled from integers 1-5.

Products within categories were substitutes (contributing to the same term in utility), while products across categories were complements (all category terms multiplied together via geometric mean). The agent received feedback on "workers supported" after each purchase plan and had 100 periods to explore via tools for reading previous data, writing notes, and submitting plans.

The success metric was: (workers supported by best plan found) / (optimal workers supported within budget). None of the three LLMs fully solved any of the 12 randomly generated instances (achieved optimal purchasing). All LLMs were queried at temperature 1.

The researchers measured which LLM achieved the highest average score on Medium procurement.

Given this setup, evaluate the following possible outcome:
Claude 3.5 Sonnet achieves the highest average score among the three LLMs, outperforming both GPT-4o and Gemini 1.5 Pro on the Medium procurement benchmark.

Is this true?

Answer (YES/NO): YES